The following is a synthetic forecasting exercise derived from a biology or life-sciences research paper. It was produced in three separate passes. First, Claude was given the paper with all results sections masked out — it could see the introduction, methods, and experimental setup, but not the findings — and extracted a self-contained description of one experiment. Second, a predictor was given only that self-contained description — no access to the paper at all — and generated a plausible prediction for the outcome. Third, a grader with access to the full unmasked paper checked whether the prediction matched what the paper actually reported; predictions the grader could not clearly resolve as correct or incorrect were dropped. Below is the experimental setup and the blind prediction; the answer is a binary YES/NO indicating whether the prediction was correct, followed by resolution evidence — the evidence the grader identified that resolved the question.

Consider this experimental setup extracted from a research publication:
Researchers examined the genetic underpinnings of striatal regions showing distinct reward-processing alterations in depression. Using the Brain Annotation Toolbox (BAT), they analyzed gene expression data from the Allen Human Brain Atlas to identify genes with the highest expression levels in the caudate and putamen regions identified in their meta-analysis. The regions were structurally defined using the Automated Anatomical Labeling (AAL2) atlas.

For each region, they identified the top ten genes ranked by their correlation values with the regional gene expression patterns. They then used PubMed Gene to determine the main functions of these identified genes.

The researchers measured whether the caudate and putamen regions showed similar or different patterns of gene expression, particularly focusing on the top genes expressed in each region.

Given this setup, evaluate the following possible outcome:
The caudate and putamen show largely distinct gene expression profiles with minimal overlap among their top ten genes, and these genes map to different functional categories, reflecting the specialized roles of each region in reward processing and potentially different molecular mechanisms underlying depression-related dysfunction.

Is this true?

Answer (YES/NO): NO